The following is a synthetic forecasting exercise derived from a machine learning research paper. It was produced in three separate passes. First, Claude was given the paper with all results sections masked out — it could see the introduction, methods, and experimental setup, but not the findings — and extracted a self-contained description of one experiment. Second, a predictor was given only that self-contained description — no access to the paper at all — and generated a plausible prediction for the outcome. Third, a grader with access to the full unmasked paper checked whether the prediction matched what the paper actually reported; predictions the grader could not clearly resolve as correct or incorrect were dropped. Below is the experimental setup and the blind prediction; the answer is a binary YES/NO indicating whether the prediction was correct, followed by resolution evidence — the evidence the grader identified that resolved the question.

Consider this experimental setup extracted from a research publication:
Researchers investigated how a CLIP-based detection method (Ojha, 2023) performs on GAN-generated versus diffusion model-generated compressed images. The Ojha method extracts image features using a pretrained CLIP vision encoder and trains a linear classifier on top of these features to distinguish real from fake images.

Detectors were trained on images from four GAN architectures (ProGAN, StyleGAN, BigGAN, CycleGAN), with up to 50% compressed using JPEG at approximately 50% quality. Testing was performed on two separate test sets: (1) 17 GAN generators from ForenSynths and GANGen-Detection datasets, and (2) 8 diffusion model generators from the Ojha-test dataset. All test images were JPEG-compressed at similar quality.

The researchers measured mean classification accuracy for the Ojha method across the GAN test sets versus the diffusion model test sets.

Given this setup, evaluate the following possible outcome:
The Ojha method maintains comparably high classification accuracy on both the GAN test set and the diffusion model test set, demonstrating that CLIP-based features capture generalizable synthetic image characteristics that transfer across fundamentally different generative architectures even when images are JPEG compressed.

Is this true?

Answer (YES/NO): YES